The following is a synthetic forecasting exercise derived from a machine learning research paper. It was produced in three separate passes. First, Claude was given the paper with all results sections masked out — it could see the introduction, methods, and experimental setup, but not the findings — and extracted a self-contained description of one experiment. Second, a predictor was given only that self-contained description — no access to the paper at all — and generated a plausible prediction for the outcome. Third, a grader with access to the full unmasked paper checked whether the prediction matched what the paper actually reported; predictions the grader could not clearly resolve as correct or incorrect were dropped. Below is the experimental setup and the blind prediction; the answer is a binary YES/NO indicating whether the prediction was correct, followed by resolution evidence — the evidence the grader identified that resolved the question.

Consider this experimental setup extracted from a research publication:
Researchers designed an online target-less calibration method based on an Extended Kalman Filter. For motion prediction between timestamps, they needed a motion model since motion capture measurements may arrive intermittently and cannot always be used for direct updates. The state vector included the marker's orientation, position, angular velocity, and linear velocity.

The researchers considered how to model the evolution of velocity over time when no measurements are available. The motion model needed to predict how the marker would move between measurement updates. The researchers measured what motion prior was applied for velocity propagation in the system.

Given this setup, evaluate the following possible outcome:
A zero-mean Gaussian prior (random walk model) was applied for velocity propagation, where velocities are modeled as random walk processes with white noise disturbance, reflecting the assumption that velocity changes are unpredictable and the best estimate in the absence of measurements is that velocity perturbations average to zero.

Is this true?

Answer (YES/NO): NO